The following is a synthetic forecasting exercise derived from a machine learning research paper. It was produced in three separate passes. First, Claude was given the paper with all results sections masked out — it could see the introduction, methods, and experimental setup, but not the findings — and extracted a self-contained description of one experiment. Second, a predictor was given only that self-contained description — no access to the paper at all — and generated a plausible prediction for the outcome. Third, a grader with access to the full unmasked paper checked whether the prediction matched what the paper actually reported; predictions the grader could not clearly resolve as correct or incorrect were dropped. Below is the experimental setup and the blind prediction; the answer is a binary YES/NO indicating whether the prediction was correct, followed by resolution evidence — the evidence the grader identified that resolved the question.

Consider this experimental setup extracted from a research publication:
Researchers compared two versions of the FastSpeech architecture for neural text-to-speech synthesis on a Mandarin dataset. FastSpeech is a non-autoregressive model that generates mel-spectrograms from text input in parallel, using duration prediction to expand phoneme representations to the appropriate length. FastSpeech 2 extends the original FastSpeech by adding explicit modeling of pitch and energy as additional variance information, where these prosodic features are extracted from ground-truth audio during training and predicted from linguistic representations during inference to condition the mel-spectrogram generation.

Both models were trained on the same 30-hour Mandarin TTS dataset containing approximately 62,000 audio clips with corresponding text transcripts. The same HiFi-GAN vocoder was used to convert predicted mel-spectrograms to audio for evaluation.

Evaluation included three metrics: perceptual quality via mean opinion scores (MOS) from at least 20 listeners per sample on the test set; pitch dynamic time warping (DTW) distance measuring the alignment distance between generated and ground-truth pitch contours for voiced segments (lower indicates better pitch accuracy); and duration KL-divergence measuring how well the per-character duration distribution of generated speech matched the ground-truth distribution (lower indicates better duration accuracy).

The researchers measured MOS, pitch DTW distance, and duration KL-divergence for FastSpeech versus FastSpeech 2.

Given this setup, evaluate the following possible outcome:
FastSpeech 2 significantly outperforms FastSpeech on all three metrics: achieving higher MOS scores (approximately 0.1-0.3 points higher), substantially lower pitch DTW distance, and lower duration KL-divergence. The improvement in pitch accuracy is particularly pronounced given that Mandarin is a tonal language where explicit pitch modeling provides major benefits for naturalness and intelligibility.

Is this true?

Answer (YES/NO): NO